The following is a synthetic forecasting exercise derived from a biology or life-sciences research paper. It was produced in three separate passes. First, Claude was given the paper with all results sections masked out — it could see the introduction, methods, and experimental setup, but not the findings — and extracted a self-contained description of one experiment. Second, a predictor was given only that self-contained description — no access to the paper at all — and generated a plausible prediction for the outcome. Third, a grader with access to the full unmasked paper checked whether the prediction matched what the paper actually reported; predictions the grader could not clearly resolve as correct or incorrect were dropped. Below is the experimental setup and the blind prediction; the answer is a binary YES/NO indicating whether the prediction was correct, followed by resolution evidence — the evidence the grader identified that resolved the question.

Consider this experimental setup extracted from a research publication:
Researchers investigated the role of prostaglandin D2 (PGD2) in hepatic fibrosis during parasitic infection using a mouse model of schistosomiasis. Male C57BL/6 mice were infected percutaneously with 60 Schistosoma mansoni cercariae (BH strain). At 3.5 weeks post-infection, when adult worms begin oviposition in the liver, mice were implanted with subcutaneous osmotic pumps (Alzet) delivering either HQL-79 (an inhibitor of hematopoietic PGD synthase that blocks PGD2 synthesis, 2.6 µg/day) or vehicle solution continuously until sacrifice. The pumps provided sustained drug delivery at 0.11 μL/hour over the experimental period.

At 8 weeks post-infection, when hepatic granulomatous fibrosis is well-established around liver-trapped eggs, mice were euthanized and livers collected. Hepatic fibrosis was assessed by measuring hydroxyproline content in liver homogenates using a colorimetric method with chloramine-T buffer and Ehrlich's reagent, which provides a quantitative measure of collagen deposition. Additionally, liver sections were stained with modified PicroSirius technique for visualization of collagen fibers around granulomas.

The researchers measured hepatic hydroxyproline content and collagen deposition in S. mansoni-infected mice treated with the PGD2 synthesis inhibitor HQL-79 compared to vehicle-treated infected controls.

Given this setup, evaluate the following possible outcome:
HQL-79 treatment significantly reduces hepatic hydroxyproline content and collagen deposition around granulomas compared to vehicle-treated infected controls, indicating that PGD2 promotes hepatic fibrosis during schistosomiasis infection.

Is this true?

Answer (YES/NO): NO